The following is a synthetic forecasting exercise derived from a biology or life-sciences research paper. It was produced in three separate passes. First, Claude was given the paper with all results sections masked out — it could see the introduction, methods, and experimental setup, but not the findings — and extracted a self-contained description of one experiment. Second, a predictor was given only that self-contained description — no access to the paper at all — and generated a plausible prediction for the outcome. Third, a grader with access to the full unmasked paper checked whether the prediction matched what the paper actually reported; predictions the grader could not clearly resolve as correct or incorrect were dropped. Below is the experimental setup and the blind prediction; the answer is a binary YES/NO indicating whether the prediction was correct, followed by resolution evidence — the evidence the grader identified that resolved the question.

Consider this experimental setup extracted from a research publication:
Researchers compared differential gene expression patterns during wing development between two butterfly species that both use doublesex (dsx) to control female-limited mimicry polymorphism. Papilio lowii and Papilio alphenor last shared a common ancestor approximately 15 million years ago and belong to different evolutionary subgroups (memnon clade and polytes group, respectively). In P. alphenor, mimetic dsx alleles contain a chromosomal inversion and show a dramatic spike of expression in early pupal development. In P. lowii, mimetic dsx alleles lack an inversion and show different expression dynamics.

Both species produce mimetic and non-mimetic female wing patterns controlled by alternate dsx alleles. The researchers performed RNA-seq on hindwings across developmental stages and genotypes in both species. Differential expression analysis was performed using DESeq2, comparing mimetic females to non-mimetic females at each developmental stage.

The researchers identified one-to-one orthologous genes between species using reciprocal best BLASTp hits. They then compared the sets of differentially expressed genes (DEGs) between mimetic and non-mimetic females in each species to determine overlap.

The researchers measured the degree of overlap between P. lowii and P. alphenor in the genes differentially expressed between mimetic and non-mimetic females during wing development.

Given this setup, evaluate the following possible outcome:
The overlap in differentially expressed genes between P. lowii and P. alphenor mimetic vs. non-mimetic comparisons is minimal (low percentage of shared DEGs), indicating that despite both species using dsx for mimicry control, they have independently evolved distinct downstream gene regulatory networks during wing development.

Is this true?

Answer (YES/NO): NO